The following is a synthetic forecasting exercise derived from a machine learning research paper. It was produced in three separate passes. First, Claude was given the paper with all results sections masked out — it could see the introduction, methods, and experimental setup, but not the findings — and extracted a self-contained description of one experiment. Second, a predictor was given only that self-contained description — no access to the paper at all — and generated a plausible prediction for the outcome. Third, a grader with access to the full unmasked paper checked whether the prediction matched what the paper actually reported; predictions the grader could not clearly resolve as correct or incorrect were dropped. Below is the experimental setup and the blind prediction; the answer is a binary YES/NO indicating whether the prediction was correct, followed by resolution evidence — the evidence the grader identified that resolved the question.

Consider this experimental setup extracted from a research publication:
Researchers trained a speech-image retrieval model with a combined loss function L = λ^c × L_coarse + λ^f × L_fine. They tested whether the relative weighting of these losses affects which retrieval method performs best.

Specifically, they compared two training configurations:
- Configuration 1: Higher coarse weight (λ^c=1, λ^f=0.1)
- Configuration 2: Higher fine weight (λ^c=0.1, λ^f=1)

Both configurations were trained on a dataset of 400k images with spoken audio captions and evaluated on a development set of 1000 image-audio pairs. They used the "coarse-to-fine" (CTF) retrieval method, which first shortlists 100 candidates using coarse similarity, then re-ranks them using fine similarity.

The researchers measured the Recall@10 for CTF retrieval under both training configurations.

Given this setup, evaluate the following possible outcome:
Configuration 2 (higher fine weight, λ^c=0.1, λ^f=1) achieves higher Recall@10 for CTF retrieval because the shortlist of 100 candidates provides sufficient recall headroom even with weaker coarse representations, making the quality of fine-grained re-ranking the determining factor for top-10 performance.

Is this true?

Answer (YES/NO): YES